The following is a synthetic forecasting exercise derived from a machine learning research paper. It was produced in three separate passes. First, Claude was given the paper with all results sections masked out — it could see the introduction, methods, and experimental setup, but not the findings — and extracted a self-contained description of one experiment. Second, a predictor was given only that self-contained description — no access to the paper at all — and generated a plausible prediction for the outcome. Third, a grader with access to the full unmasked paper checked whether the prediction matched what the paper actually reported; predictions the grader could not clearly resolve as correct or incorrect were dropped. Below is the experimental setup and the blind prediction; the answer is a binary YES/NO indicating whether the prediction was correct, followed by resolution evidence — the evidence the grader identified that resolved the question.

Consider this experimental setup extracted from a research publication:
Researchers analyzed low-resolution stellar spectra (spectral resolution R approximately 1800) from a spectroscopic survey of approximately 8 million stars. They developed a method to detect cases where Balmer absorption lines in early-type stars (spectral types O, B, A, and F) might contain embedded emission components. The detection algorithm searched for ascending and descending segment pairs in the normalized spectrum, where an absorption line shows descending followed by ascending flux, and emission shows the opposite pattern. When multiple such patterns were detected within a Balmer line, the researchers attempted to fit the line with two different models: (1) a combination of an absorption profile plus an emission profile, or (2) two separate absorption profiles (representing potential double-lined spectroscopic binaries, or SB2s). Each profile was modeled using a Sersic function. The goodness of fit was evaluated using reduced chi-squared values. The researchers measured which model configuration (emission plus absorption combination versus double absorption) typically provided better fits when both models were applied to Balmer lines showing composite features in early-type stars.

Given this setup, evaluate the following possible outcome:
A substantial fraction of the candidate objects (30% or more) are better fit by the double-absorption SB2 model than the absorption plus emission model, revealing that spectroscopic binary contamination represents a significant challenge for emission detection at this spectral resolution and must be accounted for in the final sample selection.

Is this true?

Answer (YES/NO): NO